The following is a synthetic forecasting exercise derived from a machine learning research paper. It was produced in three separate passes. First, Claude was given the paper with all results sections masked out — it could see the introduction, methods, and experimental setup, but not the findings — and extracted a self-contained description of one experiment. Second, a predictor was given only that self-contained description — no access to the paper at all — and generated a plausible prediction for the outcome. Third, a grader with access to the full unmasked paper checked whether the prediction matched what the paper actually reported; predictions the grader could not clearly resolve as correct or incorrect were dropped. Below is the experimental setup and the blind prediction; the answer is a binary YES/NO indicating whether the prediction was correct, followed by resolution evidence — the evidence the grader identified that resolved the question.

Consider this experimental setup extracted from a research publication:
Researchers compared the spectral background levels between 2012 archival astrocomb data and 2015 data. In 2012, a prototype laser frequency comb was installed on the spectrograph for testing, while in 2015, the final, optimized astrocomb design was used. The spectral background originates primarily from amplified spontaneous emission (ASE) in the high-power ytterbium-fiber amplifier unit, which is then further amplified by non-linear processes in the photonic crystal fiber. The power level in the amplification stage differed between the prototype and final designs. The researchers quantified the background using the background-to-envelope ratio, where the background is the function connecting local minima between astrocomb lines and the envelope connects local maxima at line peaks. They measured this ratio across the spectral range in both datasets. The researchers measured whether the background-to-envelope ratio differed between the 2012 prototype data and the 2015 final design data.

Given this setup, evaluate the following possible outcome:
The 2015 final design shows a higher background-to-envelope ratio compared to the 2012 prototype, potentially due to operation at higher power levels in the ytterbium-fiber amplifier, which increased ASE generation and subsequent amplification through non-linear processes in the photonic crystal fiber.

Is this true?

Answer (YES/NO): YES